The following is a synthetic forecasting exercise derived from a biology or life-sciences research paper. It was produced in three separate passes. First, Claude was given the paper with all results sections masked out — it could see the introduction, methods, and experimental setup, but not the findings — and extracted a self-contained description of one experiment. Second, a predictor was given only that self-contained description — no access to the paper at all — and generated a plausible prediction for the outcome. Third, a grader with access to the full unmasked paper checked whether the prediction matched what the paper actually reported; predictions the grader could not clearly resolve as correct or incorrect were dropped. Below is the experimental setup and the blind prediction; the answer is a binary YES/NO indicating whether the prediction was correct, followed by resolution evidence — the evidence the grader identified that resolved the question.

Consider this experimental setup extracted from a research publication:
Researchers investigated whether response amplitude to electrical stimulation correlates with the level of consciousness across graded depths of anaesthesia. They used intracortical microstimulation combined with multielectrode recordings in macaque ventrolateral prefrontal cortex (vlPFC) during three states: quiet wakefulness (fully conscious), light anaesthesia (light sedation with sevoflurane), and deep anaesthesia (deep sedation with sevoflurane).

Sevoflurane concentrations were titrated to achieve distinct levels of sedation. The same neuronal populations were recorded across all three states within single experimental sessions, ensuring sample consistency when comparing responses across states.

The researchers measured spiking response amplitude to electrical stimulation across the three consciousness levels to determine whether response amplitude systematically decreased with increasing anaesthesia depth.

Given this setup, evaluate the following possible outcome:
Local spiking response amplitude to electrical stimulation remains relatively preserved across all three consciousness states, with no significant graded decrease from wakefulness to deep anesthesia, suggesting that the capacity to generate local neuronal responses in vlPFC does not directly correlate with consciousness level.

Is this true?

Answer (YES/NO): NO